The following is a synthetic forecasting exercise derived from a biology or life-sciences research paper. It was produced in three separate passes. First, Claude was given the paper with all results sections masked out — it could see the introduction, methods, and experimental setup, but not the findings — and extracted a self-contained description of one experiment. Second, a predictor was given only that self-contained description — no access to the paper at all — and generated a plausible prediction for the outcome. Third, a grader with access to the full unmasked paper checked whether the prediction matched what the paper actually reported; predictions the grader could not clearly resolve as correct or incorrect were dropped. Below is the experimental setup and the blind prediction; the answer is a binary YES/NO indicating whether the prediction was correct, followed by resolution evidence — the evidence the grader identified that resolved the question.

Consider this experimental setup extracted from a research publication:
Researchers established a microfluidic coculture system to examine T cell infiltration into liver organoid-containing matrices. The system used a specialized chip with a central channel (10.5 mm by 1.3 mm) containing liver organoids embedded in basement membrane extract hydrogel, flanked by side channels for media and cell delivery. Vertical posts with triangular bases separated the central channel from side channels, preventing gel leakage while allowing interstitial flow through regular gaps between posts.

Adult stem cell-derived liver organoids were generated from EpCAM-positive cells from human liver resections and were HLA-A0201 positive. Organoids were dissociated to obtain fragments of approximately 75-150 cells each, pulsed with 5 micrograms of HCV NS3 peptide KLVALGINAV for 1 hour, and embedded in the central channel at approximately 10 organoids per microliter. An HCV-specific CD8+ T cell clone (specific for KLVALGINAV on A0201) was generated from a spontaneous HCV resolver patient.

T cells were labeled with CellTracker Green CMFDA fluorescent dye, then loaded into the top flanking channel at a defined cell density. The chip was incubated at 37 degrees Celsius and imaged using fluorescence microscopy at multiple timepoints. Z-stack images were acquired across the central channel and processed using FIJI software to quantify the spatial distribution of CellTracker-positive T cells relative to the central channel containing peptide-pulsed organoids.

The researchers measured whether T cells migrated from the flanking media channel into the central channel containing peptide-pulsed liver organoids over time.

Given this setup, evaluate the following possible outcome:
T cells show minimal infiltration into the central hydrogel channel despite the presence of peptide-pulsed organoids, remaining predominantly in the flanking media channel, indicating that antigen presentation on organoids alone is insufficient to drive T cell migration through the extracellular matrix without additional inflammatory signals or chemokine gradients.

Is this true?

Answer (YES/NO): NO